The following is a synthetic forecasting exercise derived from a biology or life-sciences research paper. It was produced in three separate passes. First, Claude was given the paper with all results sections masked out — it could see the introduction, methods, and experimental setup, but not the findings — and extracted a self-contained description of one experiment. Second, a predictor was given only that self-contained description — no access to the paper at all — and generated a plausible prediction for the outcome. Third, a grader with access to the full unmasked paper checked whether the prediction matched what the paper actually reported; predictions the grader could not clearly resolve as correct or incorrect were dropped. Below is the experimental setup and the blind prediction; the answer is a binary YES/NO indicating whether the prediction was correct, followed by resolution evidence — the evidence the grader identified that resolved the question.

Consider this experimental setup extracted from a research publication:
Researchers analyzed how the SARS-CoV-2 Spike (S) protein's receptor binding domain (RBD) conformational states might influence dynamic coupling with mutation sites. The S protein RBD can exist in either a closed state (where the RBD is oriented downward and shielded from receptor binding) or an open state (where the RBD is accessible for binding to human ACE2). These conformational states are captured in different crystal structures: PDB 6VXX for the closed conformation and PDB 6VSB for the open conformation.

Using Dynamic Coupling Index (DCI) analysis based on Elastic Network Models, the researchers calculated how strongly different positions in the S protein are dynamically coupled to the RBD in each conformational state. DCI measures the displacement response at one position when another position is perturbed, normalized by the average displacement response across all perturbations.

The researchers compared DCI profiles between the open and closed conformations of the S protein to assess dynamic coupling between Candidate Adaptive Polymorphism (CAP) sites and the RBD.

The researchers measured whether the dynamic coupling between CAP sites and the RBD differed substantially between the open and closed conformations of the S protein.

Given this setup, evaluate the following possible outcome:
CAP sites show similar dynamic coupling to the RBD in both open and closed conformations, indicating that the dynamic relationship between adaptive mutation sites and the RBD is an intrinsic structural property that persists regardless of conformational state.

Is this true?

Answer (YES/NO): NO